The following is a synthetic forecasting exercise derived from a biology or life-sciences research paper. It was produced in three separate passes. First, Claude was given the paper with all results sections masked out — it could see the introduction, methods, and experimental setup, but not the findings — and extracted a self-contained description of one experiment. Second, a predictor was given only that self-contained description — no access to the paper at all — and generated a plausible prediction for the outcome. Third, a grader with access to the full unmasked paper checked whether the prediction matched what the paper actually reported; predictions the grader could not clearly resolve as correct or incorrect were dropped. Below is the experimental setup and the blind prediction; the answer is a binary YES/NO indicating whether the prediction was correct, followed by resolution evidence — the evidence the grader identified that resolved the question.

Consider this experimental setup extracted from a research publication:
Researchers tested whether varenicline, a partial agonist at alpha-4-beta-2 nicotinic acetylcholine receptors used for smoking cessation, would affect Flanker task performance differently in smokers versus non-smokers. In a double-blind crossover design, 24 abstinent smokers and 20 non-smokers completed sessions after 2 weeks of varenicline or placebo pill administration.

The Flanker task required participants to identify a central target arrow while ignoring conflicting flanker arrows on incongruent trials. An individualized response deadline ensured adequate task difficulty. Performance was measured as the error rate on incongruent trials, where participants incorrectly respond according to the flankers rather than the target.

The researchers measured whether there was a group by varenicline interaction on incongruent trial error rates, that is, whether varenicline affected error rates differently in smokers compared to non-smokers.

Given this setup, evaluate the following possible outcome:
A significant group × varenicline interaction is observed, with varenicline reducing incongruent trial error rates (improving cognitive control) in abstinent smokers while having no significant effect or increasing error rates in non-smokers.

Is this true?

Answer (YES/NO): NO